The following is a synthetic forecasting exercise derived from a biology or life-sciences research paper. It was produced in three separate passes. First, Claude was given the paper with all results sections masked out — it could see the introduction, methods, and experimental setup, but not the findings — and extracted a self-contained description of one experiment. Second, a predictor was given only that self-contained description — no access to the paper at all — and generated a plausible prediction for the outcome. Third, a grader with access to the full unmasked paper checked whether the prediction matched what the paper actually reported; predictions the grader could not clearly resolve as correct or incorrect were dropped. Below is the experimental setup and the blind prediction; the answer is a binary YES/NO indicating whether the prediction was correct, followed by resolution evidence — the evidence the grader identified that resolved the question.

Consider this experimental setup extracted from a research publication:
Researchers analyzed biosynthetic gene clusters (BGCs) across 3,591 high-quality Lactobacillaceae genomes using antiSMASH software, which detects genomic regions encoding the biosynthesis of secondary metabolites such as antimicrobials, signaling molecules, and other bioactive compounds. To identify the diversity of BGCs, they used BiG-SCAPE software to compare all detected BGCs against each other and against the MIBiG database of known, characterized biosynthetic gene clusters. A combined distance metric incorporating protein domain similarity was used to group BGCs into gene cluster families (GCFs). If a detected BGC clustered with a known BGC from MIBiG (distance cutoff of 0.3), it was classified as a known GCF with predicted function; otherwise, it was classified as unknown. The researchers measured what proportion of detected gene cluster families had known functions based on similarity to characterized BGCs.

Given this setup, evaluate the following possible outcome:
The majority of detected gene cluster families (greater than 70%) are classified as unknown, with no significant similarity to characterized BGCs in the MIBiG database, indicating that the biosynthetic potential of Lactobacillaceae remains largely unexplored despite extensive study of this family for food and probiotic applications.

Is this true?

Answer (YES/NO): YES